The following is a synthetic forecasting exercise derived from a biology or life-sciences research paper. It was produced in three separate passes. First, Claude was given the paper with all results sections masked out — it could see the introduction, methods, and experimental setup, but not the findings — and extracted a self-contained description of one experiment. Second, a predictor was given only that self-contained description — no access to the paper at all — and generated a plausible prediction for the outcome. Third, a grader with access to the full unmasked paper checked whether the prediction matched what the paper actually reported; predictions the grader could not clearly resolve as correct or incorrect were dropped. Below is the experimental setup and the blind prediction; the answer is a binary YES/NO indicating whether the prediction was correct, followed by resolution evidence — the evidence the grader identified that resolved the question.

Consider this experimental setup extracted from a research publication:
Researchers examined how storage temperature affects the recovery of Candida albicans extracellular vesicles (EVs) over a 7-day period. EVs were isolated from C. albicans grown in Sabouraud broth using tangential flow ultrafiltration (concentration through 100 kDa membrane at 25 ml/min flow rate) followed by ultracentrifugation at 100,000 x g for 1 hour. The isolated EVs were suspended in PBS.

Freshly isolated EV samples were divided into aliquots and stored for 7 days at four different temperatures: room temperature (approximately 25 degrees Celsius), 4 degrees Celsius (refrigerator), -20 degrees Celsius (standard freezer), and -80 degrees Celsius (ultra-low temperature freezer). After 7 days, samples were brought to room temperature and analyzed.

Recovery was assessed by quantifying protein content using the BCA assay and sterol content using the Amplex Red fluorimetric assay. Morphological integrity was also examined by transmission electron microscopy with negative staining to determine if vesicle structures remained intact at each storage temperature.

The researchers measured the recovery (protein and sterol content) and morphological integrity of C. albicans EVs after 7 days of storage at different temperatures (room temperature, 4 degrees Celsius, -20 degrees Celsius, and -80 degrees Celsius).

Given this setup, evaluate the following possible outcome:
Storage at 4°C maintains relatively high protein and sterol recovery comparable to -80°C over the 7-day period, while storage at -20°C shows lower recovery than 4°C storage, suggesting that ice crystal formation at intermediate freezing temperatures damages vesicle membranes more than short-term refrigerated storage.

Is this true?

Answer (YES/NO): NO